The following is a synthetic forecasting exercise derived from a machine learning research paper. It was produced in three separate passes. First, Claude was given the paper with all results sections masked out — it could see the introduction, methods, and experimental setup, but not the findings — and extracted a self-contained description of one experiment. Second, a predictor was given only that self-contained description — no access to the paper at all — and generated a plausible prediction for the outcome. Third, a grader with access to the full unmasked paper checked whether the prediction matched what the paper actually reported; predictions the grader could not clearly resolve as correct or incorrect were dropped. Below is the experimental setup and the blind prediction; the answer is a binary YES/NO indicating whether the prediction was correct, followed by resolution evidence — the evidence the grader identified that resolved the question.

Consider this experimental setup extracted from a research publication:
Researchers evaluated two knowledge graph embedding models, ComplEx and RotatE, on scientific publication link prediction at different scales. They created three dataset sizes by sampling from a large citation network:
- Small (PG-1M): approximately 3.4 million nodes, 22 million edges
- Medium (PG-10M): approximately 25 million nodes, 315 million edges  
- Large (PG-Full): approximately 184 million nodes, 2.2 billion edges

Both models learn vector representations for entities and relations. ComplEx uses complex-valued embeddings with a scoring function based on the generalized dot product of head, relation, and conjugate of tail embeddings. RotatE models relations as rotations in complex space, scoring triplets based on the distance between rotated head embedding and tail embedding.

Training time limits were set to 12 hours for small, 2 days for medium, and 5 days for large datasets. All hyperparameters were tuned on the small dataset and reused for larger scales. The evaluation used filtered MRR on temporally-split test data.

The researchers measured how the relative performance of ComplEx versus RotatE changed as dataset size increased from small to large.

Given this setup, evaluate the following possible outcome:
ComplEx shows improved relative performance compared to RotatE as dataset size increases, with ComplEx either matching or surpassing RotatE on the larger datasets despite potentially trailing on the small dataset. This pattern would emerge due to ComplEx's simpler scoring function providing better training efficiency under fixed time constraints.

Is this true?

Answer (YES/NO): NO